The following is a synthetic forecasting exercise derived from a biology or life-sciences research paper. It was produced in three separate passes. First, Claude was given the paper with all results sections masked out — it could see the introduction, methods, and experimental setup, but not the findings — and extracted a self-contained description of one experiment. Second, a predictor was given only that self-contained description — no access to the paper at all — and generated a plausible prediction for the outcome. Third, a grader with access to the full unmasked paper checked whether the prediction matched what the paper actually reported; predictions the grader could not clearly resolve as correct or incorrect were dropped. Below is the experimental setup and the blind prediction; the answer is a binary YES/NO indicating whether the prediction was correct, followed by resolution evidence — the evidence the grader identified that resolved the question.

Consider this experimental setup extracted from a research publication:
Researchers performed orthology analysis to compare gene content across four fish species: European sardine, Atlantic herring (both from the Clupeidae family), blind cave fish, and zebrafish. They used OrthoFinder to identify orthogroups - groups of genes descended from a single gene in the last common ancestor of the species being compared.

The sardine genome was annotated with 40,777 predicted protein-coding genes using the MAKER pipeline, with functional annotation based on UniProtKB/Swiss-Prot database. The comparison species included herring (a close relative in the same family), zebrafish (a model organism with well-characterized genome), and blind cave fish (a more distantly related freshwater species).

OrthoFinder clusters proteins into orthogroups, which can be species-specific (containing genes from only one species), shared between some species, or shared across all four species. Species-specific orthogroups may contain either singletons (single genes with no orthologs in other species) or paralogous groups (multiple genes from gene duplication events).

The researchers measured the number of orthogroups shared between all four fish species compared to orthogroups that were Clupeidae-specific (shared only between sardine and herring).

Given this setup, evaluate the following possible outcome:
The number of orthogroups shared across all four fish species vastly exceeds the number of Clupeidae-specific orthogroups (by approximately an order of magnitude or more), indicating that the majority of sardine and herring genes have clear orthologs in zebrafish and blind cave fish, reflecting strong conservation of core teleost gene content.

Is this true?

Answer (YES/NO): YES